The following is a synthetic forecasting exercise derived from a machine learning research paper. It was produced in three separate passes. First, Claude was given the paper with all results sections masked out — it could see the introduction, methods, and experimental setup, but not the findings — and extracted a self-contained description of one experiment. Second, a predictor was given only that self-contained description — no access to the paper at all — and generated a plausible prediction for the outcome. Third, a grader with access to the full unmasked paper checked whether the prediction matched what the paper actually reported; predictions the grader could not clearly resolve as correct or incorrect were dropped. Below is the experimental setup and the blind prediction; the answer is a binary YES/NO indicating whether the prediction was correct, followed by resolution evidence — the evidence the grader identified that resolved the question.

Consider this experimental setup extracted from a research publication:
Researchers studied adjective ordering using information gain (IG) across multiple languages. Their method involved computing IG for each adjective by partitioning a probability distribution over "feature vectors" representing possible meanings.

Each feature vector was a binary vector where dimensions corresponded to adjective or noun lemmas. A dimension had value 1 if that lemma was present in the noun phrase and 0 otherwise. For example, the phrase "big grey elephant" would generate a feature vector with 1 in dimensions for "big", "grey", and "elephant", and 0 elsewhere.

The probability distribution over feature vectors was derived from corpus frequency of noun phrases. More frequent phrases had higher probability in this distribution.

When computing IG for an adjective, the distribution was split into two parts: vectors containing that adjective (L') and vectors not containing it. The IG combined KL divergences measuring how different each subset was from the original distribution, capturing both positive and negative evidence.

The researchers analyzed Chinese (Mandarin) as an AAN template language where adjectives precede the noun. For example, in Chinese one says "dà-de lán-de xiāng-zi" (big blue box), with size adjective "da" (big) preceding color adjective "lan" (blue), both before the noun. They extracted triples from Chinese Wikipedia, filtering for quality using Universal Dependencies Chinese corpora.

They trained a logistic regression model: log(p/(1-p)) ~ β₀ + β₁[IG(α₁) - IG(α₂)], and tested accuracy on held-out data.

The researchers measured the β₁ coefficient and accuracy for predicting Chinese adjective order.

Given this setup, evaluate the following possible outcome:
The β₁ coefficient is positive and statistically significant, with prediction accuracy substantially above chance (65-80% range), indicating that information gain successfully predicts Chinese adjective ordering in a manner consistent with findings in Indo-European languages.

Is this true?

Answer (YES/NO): YES